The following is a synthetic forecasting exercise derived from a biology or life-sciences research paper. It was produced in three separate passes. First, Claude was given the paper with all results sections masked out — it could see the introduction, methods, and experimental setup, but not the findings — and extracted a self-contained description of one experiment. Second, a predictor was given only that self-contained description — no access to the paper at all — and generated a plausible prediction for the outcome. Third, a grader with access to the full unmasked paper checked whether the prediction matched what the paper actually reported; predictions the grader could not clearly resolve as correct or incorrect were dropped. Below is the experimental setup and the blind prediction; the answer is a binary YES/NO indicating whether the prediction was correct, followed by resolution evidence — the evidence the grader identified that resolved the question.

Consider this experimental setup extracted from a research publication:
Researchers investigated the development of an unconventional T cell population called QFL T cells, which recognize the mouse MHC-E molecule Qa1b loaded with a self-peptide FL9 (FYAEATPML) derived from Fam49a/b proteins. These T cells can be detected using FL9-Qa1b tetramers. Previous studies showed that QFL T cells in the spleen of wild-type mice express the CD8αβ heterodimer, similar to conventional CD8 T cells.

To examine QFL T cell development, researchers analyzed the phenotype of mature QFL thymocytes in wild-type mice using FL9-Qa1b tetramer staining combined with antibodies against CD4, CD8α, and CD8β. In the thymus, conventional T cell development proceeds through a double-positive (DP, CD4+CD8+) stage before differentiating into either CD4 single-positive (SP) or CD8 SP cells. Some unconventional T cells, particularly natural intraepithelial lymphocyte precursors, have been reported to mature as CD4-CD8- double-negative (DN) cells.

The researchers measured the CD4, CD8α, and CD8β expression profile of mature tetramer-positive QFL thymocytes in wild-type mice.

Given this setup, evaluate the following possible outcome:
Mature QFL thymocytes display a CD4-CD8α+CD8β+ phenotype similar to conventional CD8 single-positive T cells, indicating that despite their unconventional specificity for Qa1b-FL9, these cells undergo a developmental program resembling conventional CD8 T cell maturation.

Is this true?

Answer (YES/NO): YES